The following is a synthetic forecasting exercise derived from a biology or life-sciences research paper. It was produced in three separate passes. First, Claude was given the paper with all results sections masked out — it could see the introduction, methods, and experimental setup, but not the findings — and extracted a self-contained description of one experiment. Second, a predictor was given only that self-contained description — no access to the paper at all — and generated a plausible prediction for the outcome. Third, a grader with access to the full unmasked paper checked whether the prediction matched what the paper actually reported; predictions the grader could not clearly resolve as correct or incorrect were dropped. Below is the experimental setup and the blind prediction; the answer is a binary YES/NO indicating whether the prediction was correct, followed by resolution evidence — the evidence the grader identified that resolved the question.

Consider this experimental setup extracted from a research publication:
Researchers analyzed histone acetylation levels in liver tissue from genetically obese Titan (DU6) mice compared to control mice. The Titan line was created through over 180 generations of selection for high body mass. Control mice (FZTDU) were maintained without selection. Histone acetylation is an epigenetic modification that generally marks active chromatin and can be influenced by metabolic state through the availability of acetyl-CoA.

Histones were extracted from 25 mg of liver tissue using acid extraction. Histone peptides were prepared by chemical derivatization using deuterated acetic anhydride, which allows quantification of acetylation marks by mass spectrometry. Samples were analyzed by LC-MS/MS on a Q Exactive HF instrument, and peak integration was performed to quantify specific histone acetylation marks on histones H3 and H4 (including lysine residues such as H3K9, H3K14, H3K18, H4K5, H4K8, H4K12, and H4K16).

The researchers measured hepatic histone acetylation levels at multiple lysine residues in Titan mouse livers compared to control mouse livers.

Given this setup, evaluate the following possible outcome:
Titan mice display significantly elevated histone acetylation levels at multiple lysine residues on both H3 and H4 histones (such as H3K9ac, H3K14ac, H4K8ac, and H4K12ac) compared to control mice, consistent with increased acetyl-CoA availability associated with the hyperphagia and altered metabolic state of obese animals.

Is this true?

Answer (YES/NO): NO